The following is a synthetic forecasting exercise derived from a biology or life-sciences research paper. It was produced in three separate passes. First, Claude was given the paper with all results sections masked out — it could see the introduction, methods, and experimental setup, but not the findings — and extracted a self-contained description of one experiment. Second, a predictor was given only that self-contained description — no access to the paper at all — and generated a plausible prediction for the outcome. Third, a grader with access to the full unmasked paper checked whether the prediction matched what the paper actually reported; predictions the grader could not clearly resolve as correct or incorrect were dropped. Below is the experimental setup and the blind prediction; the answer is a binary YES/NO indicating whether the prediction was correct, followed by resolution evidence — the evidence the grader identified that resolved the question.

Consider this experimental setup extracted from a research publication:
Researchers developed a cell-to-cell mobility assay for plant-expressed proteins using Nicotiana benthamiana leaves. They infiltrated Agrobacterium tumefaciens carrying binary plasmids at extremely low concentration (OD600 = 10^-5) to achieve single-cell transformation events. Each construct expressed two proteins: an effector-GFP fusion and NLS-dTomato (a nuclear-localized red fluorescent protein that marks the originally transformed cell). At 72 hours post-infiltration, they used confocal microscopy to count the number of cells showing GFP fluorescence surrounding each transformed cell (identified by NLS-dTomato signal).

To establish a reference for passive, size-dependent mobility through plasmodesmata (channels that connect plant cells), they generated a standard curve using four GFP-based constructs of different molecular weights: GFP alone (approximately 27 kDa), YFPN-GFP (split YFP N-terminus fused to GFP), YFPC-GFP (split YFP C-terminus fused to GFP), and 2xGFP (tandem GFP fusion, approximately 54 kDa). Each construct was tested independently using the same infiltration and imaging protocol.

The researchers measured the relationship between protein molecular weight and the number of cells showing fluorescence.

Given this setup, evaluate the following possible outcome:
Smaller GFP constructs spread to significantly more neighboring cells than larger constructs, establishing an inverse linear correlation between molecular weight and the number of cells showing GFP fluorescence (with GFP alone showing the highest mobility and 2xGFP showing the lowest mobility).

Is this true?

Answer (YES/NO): NO